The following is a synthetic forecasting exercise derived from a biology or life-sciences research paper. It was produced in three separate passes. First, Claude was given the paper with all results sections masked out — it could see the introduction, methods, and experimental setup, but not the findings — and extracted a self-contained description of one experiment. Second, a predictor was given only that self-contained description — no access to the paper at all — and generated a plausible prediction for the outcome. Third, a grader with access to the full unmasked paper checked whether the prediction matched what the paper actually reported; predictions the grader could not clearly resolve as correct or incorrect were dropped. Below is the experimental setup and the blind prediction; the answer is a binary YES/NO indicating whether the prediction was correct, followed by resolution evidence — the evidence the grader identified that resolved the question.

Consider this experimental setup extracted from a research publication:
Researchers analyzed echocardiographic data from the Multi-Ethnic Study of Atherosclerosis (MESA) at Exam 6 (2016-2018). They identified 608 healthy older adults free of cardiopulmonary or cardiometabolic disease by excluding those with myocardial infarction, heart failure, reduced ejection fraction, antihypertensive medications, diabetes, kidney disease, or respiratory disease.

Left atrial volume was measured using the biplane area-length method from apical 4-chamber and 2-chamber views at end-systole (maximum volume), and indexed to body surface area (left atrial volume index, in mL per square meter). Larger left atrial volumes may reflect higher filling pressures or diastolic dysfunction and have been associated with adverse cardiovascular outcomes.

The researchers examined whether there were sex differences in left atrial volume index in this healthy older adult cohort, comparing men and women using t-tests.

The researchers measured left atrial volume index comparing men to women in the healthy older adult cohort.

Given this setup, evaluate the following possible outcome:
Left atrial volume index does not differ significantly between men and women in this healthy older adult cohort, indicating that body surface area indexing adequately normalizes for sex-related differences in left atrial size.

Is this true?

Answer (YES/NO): YES